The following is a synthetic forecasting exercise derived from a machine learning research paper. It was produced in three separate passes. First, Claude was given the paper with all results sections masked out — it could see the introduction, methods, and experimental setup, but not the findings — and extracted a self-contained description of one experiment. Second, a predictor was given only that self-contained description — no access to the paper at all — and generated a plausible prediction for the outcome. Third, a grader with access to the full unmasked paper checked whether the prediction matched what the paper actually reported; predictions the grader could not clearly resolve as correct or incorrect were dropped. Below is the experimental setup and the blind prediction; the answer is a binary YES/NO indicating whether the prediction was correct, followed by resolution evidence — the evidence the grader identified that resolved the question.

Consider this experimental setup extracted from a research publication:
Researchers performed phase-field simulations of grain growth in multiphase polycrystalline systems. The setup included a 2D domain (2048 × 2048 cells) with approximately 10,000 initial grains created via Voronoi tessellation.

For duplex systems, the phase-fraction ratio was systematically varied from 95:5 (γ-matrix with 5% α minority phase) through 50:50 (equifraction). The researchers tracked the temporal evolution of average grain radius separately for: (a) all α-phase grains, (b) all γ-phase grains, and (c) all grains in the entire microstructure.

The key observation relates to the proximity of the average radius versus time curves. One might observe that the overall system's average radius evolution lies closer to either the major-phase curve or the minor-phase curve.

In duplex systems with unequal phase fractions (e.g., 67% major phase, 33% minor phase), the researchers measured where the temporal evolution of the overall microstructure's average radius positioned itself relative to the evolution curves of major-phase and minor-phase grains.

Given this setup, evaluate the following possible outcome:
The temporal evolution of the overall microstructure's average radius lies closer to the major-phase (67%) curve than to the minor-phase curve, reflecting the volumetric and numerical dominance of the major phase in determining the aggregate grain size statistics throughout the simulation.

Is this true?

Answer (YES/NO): YES